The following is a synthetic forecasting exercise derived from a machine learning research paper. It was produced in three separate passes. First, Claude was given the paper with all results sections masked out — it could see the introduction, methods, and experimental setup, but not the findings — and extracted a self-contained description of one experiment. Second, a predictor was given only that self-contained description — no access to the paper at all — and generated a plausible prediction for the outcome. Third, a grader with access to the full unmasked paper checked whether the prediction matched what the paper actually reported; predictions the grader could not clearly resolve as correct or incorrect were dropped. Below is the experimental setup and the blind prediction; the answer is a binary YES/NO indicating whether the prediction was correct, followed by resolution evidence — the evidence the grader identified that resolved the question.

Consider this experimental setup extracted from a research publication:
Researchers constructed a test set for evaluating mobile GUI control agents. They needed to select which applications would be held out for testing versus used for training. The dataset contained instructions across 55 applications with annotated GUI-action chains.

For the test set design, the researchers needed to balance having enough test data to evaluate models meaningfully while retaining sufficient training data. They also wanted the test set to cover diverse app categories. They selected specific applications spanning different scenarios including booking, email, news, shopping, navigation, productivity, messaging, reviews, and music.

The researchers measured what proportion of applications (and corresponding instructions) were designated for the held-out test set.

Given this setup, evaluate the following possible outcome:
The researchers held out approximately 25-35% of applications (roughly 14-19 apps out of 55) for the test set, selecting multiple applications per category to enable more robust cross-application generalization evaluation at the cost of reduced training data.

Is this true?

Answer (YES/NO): NO